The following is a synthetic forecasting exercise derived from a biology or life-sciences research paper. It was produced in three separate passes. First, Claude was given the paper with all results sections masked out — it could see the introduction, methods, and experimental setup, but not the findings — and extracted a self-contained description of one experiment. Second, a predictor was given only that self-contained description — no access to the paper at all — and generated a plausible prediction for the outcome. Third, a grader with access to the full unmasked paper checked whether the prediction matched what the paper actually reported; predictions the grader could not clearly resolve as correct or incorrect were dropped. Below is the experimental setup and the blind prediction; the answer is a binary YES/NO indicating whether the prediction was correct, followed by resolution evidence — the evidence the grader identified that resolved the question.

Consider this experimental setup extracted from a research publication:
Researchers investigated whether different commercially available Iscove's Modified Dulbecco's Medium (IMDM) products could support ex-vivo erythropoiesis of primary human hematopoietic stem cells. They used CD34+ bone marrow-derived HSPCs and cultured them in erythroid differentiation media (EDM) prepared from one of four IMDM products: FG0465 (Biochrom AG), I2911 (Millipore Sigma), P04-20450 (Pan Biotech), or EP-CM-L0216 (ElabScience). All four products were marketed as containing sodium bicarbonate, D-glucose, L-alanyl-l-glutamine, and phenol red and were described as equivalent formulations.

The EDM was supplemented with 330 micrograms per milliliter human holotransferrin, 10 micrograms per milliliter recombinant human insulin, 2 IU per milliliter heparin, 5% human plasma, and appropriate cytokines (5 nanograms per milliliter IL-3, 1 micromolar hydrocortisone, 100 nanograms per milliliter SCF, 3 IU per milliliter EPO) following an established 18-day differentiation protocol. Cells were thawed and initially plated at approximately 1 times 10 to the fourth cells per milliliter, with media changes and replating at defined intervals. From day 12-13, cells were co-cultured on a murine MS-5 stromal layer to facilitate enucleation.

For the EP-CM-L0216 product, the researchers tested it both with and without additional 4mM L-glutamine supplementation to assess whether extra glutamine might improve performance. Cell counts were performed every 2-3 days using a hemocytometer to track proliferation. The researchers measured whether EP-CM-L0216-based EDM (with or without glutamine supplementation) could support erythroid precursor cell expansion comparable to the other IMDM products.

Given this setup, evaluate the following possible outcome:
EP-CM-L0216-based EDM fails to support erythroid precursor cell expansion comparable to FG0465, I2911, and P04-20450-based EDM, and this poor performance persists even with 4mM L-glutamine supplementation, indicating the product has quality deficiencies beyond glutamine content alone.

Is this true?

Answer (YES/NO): YES